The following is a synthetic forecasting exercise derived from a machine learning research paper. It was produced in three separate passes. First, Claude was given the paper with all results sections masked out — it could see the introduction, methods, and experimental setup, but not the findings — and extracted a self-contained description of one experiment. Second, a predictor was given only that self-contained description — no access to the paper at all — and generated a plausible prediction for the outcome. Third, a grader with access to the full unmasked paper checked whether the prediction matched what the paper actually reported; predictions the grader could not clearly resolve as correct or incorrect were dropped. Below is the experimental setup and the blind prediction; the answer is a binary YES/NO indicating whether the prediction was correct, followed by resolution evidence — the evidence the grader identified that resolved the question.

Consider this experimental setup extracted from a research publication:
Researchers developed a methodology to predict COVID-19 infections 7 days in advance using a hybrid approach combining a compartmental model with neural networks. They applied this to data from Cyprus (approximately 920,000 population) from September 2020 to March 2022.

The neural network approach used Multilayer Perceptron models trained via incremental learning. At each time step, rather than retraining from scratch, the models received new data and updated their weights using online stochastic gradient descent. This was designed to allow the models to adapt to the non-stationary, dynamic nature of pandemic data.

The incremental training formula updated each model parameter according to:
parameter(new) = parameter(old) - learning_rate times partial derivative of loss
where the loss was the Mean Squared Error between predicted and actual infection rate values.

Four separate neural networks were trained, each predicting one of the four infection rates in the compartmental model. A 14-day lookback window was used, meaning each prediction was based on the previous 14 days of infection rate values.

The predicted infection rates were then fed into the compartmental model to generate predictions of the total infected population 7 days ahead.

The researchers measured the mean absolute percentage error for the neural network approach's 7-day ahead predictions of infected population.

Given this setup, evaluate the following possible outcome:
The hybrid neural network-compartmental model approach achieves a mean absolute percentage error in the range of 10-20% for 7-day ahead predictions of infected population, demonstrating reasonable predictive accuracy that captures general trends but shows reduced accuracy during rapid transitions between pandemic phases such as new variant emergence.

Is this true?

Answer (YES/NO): NO